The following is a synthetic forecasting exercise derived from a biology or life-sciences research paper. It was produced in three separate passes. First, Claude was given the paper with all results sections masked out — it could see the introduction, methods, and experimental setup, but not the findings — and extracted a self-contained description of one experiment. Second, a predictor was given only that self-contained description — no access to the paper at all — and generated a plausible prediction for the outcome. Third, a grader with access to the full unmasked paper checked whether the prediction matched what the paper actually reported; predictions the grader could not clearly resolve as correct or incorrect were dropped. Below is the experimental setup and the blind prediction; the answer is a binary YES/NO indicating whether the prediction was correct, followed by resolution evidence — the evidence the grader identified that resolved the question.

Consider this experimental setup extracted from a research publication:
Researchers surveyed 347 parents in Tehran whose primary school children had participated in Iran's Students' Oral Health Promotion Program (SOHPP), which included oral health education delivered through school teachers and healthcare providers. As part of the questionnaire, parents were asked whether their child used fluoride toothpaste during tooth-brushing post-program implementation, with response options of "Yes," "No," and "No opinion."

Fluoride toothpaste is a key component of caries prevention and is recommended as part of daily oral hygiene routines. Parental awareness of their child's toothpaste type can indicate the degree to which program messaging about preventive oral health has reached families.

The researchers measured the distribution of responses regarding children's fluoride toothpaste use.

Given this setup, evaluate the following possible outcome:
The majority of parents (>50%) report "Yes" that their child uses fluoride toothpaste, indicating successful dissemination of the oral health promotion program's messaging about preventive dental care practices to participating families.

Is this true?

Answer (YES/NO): YES